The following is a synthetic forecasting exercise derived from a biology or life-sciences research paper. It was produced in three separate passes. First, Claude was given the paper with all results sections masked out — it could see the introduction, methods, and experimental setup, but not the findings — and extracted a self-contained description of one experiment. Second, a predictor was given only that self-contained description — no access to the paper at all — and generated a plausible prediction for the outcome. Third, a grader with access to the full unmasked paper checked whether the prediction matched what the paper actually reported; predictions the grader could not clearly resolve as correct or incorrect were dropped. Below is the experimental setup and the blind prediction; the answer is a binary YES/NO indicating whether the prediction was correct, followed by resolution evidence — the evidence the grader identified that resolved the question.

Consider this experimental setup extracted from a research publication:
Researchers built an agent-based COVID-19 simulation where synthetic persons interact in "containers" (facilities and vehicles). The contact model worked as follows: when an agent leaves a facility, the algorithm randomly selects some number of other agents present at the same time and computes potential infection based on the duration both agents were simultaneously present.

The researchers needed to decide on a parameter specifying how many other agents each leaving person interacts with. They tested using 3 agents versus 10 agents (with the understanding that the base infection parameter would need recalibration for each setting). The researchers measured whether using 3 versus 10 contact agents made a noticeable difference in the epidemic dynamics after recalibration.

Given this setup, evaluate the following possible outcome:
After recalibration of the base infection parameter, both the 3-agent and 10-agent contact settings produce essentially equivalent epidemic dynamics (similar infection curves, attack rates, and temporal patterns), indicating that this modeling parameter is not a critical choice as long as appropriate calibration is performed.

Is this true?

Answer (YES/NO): YES